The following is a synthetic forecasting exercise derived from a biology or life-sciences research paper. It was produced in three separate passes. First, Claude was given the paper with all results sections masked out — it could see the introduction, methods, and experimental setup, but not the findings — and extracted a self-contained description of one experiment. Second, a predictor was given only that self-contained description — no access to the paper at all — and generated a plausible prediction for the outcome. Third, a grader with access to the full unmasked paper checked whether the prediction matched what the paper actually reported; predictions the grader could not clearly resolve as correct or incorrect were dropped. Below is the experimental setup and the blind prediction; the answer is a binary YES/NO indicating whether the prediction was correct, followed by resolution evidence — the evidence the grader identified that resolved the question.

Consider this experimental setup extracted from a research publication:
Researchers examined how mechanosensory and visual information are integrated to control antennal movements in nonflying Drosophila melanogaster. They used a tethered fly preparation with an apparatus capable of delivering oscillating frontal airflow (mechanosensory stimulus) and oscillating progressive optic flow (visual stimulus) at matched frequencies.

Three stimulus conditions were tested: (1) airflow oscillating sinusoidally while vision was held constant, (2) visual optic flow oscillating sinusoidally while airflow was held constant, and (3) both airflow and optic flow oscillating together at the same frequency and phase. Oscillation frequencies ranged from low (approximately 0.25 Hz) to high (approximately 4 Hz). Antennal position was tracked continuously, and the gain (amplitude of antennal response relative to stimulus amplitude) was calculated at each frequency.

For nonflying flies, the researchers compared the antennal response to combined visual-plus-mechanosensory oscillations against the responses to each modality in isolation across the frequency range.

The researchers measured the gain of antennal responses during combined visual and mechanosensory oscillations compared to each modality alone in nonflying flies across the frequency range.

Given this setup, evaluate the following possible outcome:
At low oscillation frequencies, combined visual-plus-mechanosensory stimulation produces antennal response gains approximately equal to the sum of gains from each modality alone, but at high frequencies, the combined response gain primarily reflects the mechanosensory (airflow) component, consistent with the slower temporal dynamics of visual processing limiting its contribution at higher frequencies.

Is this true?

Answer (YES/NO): NO